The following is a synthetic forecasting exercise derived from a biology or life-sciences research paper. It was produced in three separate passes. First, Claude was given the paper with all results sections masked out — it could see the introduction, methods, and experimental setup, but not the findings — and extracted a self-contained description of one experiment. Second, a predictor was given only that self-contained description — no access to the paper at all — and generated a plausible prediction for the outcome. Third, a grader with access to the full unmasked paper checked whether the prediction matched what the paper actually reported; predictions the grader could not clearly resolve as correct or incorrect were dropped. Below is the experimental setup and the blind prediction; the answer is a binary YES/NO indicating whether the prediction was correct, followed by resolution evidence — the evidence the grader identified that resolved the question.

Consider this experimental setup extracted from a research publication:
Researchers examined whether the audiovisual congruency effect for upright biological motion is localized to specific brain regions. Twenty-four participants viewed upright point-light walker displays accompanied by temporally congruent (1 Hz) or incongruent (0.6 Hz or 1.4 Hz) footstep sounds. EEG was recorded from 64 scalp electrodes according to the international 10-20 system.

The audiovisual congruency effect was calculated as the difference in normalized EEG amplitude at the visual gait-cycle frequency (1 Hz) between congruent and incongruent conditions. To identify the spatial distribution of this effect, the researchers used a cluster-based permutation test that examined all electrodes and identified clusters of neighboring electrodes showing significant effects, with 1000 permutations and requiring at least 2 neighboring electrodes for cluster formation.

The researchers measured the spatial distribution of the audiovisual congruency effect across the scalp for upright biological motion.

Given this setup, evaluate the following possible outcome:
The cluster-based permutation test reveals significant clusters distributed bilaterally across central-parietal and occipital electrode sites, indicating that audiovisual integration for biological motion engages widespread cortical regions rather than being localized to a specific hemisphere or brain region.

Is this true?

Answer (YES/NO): NO